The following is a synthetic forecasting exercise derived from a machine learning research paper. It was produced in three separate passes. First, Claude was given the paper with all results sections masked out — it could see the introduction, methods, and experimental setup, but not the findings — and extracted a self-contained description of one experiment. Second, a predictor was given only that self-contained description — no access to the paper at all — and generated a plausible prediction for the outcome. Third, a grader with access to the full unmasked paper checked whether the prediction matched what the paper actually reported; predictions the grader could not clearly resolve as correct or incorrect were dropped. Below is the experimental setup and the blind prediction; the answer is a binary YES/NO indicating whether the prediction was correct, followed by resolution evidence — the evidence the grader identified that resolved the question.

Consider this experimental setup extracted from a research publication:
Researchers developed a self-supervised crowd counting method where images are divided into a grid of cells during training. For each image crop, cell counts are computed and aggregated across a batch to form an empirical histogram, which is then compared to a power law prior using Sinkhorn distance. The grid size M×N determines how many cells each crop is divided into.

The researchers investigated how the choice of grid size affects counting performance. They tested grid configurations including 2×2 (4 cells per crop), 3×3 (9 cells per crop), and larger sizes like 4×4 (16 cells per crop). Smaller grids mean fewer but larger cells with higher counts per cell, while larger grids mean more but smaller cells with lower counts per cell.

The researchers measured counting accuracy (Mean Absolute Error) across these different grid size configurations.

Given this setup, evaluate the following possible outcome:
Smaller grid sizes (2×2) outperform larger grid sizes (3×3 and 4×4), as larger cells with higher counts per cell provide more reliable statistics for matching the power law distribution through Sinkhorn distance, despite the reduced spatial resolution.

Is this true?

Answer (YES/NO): NO